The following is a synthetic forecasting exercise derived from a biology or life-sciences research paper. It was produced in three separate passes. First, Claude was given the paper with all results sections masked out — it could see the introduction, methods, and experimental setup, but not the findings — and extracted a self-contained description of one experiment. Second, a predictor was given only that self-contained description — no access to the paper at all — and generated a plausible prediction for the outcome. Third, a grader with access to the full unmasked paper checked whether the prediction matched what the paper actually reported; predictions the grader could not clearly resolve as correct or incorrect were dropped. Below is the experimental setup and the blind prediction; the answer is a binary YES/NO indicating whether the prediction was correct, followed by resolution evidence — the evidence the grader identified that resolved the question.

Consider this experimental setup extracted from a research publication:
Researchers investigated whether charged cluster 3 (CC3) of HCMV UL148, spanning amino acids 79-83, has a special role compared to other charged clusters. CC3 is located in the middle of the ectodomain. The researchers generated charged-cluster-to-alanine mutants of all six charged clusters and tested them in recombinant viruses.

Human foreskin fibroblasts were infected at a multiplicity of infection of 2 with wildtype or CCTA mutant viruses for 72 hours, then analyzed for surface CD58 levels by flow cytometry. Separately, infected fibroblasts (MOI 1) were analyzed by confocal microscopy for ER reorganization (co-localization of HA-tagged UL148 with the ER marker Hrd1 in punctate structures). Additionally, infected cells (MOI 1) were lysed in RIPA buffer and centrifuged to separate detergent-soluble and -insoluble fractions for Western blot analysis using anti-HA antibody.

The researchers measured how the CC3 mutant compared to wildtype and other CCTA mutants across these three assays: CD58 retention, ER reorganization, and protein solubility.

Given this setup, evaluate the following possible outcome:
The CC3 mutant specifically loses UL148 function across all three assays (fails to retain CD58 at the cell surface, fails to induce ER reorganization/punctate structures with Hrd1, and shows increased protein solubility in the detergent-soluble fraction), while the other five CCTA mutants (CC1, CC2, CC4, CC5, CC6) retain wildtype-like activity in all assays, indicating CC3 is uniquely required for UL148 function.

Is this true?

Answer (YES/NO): NO